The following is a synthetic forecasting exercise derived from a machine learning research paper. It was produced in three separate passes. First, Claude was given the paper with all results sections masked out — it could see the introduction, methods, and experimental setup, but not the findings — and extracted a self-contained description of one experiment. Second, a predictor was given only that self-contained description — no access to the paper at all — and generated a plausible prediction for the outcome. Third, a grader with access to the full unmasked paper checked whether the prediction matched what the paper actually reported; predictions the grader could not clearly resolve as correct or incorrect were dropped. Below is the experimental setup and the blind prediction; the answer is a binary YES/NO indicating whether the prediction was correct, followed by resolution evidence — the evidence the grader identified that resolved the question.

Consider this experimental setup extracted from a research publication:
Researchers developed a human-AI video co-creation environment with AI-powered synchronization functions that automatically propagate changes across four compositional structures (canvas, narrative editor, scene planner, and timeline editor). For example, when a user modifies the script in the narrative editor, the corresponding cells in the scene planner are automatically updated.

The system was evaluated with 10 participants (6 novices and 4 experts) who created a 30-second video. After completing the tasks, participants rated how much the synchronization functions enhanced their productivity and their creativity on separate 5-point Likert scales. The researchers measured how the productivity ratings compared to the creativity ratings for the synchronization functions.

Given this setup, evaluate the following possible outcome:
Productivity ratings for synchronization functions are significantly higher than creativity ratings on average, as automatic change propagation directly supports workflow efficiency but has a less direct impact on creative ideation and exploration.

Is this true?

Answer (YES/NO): YES